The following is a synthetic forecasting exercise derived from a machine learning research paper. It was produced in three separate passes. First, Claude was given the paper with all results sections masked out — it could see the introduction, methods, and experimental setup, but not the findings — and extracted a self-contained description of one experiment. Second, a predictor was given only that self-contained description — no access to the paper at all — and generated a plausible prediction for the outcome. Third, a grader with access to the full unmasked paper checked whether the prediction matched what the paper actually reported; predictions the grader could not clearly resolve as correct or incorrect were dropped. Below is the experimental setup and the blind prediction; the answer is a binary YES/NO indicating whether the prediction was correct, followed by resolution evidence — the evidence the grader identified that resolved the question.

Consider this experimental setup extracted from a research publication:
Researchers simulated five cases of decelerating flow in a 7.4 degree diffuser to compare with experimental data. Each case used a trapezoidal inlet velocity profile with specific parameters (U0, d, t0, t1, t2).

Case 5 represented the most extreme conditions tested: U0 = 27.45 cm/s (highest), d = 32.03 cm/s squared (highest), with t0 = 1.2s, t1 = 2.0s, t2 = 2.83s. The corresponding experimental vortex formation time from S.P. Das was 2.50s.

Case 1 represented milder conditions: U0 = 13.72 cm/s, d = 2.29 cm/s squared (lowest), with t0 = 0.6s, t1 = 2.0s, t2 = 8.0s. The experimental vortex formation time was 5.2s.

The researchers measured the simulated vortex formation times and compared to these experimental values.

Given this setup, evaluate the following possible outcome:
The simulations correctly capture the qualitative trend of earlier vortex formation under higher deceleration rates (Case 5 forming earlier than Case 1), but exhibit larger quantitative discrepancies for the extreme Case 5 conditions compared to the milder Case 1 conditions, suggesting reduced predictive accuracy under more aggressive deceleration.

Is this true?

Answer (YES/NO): NO